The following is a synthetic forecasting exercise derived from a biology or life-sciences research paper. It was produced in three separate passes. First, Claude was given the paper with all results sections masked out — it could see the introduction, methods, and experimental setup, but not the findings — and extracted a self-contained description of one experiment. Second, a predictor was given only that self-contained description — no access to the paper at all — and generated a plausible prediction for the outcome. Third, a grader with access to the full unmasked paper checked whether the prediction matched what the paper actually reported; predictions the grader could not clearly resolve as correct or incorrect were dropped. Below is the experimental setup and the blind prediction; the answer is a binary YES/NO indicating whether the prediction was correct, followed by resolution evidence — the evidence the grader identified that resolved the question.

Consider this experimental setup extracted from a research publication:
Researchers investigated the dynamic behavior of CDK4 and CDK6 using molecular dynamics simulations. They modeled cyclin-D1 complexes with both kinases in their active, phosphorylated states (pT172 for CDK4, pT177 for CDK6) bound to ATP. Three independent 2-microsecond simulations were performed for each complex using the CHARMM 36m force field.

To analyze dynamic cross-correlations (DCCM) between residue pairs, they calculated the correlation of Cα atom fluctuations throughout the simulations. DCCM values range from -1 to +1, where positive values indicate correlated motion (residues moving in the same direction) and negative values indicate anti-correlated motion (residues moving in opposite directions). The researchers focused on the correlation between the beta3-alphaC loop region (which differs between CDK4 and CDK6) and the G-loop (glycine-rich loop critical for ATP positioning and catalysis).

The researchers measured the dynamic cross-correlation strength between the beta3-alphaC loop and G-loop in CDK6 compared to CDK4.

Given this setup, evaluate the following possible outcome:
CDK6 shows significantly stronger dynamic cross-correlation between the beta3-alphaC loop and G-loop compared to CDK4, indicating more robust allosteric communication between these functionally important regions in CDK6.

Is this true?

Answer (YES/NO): YES